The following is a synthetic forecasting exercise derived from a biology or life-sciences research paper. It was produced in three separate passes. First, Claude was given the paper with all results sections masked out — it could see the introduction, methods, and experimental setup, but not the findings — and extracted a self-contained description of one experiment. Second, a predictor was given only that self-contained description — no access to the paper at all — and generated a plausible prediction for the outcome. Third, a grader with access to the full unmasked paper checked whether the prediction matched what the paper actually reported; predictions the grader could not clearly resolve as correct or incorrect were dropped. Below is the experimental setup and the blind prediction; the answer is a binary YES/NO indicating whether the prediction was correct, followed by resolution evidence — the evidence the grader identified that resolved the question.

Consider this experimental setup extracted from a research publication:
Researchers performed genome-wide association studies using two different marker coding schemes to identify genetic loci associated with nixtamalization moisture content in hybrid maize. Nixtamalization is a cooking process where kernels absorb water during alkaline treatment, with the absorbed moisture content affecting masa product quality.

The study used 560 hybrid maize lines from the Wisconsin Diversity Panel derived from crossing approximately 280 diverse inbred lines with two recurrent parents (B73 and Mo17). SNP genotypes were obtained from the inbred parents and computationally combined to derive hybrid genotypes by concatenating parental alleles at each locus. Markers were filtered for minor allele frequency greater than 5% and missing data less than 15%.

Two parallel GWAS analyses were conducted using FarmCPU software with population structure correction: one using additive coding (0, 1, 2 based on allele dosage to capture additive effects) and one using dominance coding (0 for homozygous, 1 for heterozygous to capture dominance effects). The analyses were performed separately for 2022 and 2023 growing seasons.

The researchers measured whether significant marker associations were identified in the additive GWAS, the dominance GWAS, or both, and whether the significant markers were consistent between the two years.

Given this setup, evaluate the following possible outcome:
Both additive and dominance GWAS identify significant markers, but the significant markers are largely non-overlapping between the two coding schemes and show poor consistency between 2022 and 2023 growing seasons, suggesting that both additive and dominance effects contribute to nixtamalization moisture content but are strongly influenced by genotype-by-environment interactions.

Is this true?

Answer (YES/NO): YES